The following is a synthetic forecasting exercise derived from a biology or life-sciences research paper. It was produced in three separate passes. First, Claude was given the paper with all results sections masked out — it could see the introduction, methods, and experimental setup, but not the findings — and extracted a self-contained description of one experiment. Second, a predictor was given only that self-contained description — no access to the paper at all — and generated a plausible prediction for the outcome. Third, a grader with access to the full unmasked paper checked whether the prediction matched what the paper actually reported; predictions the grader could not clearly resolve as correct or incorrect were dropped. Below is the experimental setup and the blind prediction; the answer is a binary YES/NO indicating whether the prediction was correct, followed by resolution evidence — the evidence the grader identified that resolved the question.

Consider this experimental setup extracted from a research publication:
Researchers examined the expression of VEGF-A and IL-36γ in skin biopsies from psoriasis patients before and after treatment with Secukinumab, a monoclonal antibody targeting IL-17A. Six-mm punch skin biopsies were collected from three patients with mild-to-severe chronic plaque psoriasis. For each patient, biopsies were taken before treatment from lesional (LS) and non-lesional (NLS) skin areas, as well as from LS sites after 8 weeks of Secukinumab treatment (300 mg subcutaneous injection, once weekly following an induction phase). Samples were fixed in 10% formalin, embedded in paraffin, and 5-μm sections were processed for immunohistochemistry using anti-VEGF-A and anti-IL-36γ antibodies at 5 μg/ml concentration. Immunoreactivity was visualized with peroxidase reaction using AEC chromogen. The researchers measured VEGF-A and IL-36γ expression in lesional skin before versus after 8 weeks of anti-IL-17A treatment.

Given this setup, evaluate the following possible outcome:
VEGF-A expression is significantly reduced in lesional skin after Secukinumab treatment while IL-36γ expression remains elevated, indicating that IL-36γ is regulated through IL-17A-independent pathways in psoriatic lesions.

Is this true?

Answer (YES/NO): NO